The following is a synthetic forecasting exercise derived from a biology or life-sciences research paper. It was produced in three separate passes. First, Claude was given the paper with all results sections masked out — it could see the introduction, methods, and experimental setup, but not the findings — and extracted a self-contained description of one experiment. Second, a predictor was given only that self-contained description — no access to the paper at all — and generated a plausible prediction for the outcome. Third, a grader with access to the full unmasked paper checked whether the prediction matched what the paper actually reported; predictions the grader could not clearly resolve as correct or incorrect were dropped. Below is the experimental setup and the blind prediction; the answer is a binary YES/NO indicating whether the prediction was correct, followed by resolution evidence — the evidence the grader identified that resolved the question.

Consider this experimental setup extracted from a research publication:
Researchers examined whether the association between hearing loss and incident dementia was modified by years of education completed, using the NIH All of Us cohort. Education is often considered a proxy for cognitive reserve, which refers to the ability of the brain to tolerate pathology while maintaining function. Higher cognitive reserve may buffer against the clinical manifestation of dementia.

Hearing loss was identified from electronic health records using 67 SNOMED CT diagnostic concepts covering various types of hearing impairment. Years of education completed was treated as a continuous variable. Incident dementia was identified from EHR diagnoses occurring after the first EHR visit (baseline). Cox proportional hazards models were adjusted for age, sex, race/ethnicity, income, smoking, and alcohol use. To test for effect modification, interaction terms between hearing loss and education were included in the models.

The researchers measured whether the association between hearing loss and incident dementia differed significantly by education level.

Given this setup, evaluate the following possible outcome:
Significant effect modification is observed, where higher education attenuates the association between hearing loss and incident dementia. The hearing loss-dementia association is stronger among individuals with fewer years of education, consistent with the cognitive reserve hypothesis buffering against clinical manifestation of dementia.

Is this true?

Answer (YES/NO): NO